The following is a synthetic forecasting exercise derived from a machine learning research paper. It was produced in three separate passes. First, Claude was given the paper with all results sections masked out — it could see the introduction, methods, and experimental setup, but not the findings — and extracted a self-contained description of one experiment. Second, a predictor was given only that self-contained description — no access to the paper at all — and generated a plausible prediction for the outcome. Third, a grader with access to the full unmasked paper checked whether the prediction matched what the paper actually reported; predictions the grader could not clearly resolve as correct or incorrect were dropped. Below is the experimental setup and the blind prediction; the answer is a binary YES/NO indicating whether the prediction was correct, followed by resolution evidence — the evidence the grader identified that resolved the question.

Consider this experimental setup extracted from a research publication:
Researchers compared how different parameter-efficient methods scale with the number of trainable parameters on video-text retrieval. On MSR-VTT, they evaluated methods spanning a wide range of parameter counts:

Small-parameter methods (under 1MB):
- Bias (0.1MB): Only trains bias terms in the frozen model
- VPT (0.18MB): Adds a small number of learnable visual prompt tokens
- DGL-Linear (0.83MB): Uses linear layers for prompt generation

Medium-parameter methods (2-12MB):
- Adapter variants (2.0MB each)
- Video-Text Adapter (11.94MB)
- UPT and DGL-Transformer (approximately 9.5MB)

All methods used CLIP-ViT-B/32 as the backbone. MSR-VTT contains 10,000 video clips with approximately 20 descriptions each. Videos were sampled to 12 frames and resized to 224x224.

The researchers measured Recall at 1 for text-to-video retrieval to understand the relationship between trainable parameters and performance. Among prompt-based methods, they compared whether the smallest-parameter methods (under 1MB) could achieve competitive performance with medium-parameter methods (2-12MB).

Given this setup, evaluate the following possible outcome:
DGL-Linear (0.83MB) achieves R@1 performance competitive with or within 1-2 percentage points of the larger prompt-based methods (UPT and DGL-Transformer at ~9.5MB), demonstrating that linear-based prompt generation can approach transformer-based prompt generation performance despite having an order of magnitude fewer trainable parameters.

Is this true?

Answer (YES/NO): YES